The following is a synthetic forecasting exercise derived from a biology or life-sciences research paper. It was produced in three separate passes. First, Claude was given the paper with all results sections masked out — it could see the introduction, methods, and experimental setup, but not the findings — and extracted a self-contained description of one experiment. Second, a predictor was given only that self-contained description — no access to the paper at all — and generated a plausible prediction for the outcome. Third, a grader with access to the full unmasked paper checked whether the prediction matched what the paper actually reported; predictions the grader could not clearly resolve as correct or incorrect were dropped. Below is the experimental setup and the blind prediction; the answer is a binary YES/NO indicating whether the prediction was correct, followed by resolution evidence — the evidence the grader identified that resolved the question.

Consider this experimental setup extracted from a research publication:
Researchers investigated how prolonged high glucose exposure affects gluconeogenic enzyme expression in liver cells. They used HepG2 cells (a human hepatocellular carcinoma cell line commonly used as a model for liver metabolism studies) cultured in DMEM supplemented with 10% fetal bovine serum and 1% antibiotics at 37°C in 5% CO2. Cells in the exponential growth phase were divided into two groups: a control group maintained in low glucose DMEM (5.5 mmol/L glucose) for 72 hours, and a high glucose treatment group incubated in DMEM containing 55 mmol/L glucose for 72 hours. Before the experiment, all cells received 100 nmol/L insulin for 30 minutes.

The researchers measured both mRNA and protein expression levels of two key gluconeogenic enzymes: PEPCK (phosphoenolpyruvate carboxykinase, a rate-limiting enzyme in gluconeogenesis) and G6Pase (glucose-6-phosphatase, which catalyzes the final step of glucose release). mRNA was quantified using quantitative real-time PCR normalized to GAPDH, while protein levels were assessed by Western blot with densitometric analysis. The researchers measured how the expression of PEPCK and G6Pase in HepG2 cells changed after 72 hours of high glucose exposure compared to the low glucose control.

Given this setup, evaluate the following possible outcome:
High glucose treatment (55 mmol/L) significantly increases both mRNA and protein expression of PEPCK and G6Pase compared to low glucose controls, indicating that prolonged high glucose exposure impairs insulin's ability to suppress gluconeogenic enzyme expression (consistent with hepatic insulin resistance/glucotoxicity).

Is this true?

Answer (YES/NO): YES